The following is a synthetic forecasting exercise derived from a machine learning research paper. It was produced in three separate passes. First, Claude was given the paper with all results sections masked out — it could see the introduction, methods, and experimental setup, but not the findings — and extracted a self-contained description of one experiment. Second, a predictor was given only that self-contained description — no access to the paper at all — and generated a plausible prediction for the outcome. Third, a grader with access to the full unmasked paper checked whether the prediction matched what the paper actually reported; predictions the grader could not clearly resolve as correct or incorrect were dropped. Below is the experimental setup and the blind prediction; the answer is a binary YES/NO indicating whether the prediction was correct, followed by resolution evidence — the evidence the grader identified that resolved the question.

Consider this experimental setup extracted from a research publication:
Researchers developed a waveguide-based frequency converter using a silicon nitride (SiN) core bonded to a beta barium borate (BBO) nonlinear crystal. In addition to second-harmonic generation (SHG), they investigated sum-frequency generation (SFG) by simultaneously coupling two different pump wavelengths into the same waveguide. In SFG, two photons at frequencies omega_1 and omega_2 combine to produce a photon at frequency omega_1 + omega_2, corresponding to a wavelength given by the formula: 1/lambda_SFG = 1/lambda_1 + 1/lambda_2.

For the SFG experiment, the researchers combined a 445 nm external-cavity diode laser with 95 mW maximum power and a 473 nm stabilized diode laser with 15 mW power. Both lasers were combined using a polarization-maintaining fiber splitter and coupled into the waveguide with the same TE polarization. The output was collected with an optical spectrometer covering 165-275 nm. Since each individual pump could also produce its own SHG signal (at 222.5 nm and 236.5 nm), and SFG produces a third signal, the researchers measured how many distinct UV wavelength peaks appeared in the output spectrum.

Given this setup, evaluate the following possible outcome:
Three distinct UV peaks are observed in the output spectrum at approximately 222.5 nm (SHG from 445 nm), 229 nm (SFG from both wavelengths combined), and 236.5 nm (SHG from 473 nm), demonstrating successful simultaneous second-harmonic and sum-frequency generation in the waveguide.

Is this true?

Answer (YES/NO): YES